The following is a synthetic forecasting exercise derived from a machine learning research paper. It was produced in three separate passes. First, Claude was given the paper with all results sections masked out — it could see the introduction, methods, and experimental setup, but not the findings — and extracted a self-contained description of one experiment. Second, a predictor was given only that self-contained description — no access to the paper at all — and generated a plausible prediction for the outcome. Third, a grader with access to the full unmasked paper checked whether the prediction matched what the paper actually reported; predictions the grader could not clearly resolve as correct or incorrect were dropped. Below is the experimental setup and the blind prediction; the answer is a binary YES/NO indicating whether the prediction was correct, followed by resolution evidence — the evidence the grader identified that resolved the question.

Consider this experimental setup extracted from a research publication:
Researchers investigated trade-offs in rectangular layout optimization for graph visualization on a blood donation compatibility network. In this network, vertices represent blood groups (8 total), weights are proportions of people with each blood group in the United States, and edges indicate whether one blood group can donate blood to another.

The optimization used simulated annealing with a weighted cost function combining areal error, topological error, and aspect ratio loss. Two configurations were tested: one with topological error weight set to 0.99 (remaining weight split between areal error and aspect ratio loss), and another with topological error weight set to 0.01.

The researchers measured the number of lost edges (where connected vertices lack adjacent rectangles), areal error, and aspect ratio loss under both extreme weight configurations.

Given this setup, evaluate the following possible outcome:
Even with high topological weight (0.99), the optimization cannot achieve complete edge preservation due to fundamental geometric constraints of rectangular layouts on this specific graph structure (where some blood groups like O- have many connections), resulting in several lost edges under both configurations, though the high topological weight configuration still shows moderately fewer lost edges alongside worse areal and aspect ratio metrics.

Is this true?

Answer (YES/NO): YES